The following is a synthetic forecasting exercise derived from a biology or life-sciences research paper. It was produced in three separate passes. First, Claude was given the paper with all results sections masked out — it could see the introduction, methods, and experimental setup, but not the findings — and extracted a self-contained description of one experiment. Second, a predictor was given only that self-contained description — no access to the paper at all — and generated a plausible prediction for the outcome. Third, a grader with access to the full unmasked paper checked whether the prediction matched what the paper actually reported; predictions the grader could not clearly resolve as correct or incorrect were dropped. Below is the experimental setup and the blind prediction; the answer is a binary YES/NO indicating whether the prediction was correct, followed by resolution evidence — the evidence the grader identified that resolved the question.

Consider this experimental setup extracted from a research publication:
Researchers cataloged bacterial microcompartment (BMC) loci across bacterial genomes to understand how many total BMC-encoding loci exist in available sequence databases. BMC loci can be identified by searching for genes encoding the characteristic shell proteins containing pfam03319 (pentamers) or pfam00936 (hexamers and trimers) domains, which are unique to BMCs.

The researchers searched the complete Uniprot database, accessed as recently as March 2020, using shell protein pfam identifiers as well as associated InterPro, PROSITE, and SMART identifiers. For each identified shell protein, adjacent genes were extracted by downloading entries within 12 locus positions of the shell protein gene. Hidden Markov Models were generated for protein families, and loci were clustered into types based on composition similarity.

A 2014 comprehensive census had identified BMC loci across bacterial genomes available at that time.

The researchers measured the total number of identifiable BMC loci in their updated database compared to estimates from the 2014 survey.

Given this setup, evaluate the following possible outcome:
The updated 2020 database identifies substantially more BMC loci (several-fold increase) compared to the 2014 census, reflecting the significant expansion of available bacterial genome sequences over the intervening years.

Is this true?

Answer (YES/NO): YES